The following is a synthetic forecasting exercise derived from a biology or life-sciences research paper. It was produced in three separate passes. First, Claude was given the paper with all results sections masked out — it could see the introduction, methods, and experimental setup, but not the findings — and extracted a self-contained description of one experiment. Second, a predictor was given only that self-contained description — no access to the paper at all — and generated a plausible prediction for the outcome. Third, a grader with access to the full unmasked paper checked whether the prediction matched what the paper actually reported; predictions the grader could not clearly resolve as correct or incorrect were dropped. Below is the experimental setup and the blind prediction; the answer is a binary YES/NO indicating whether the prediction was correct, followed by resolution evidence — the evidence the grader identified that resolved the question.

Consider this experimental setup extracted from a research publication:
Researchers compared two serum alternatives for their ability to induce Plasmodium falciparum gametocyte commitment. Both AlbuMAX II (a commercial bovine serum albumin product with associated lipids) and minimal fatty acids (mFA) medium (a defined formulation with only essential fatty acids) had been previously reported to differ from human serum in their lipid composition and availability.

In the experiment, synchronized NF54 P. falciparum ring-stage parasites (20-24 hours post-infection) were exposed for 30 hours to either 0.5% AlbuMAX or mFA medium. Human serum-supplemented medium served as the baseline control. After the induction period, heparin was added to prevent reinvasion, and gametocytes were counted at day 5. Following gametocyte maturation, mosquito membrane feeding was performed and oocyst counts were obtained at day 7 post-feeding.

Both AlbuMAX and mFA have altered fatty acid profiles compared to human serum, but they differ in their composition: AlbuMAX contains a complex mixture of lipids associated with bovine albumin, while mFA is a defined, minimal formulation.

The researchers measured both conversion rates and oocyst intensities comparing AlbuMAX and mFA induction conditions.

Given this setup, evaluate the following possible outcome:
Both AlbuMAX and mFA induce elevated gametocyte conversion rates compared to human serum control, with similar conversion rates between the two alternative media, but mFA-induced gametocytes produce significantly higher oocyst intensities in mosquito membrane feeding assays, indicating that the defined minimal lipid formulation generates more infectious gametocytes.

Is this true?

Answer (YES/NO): NO